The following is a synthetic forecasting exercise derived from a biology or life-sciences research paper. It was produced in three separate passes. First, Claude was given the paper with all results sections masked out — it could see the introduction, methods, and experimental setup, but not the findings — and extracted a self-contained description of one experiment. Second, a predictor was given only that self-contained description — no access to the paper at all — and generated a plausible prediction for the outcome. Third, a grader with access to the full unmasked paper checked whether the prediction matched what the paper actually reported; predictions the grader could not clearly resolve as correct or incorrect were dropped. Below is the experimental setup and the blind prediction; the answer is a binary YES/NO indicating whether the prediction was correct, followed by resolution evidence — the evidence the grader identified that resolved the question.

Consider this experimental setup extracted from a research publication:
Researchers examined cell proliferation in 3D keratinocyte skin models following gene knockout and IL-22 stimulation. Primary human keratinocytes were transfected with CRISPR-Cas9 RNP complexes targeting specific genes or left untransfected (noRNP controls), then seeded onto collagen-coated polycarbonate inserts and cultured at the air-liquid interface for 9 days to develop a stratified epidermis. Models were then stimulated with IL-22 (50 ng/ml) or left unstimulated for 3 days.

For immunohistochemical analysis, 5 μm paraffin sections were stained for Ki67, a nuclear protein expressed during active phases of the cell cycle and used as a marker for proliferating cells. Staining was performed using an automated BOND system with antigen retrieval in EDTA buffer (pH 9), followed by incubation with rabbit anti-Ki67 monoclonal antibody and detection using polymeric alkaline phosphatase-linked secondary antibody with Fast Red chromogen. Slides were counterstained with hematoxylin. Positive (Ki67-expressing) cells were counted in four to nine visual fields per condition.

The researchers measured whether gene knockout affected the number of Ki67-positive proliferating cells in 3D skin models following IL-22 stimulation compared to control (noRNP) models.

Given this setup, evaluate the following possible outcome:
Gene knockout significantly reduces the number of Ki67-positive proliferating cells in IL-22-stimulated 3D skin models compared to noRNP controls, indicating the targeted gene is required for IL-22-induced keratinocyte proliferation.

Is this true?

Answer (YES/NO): NO